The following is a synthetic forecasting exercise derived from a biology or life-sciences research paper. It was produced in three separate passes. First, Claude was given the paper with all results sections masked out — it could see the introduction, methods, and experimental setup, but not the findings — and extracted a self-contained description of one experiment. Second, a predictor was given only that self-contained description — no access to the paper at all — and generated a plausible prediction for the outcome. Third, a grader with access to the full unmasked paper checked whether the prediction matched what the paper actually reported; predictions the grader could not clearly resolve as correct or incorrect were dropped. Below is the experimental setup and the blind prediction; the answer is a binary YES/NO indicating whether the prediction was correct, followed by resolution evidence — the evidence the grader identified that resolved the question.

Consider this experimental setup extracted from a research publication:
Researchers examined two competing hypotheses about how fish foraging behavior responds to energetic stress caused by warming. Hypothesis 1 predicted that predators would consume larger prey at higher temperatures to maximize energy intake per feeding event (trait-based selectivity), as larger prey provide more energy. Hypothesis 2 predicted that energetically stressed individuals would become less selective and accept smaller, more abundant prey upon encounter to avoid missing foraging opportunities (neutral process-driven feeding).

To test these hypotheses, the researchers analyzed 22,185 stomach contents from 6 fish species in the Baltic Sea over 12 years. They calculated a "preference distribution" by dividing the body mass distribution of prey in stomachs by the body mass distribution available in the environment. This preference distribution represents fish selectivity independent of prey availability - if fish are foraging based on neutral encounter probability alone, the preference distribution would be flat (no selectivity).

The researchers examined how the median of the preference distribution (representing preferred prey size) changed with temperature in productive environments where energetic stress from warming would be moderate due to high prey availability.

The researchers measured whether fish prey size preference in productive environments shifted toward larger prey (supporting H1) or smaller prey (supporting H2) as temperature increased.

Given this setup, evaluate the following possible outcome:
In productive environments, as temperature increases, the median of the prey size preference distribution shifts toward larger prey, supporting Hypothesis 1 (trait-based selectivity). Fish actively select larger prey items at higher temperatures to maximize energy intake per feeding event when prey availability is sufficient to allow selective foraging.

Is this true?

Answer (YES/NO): NO